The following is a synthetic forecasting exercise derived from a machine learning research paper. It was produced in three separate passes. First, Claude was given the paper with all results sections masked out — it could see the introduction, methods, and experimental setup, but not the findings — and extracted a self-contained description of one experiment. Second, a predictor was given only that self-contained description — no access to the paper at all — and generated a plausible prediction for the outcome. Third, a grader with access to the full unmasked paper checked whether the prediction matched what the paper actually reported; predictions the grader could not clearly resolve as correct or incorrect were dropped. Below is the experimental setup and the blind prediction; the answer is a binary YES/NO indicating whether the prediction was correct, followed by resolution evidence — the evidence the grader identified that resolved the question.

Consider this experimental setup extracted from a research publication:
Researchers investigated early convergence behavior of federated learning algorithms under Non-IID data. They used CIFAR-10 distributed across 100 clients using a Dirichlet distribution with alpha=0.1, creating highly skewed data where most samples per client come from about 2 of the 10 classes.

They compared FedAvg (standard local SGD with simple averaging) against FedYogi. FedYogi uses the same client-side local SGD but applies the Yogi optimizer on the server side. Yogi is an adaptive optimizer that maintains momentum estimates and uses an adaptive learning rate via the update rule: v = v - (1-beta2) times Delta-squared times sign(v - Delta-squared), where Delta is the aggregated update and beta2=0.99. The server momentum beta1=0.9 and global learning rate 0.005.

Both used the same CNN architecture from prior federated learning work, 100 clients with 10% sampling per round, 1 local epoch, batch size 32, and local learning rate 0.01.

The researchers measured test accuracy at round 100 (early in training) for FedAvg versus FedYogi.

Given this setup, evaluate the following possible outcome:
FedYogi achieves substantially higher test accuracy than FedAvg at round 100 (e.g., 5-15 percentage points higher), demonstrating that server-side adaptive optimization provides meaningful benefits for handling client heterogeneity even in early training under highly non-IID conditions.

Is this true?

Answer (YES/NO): YES